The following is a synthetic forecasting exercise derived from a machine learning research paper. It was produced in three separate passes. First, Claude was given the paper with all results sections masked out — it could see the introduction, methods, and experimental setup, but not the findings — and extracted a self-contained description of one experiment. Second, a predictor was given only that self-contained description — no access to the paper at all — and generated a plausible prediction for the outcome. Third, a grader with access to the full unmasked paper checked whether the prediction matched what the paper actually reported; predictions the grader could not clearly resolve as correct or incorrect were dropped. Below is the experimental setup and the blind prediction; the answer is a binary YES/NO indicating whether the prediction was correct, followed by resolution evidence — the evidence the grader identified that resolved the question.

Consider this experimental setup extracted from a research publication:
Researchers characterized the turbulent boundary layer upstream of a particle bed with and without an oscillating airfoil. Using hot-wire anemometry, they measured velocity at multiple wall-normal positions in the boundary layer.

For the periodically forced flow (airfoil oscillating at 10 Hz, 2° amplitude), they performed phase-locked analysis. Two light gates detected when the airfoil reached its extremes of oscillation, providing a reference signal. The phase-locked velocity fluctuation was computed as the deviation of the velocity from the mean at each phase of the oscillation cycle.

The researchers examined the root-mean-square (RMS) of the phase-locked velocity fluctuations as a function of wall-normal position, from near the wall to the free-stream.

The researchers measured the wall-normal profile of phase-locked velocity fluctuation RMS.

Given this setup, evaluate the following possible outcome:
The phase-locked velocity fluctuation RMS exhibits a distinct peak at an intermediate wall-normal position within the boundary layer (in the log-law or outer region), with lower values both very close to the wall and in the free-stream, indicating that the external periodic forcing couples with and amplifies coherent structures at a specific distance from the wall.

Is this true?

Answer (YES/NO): NO